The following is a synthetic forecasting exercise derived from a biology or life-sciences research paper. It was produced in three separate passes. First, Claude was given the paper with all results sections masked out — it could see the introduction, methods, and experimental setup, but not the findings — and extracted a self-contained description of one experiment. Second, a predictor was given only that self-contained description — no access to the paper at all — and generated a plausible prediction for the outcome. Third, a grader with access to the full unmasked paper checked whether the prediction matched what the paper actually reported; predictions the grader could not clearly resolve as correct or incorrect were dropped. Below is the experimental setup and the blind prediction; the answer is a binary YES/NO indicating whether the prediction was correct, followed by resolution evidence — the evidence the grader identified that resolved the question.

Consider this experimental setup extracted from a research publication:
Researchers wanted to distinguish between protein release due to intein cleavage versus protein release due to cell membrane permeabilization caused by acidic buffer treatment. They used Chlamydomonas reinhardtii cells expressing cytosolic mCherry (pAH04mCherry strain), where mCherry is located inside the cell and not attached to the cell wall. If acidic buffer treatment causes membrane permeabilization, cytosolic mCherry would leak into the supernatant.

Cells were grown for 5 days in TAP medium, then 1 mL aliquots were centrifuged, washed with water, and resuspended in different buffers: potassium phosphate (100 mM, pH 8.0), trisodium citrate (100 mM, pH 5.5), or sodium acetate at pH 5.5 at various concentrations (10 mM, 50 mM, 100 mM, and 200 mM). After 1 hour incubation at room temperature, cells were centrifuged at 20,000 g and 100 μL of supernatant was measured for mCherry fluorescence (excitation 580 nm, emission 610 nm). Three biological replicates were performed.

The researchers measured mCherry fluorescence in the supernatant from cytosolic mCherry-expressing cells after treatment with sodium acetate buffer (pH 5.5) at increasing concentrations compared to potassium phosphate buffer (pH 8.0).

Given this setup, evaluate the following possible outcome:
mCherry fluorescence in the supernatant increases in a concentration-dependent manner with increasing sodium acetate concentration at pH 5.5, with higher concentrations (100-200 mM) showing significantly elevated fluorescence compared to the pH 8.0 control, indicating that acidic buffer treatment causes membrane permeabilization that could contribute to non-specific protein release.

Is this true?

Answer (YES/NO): NO